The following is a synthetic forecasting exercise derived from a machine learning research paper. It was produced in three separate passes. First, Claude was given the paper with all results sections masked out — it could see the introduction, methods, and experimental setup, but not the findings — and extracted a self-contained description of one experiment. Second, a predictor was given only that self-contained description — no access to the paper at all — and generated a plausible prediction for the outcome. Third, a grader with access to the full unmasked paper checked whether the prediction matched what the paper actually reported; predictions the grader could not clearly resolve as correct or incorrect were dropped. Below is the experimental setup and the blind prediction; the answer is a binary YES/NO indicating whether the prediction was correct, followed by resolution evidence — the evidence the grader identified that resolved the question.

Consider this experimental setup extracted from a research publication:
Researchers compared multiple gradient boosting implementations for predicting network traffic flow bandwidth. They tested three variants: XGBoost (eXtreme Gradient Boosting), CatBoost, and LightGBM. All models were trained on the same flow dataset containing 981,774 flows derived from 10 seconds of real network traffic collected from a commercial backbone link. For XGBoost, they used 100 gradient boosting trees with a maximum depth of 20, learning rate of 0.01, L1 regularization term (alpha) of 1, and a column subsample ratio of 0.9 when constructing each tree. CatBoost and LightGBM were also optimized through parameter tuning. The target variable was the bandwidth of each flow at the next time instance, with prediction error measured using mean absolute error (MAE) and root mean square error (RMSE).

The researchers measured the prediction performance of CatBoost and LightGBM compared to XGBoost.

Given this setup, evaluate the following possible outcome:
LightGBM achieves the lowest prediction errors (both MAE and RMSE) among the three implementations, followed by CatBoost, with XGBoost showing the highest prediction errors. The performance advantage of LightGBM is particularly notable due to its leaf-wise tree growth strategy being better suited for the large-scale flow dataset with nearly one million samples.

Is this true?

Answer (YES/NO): NO